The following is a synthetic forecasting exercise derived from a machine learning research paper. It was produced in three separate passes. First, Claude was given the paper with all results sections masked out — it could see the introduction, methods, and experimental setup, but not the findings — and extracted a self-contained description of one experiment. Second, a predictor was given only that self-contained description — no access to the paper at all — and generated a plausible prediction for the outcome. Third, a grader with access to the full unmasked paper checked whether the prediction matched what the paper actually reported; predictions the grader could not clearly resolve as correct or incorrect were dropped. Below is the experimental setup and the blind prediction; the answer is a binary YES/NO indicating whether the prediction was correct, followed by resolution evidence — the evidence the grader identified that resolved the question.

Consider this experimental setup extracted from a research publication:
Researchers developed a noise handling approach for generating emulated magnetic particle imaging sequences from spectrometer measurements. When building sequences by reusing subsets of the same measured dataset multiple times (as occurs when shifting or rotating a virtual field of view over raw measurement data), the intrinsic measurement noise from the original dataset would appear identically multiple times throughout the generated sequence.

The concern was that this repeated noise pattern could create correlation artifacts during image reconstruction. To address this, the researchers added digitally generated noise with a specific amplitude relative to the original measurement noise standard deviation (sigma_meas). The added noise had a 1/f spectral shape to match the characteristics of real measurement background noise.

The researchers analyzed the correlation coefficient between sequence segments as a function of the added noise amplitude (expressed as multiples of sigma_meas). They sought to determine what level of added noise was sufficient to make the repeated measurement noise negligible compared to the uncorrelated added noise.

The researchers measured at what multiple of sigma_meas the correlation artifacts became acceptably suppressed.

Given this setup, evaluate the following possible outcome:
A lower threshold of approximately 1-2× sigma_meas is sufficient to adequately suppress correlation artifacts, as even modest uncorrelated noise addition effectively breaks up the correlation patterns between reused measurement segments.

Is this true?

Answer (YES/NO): NO